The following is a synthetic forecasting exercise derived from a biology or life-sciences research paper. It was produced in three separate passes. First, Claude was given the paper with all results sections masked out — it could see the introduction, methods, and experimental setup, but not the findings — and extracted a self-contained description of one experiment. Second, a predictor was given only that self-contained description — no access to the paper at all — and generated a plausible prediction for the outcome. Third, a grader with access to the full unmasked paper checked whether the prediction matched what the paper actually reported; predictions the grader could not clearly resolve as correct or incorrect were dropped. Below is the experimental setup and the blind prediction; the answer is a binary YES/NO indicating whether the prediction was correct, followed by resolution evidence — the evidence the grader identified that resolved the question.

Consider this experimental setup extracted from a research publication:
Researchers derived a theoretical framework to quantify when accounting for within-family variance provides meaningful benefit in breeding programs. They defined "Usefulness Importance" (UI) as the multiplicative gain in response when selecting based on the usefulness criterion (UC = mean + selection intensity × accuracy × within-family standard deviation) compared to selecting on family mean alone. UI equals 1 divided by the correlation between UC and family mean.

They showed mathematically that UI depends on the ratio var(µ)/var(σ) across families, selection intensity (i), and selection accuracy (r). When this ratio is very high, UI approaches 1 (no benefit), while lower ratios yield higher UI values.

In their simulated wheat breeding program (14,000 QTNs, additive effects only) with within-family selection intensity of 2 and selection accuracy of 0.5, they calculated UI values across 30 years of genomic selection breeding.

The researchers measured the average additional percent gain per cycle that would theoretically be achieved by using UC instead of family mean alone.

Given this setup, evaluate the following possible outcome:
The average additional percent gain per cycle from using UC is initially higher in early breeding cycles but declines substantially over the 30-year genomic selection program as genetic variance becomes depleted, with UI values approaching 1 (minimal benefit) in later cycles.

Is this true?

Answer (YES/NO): NO